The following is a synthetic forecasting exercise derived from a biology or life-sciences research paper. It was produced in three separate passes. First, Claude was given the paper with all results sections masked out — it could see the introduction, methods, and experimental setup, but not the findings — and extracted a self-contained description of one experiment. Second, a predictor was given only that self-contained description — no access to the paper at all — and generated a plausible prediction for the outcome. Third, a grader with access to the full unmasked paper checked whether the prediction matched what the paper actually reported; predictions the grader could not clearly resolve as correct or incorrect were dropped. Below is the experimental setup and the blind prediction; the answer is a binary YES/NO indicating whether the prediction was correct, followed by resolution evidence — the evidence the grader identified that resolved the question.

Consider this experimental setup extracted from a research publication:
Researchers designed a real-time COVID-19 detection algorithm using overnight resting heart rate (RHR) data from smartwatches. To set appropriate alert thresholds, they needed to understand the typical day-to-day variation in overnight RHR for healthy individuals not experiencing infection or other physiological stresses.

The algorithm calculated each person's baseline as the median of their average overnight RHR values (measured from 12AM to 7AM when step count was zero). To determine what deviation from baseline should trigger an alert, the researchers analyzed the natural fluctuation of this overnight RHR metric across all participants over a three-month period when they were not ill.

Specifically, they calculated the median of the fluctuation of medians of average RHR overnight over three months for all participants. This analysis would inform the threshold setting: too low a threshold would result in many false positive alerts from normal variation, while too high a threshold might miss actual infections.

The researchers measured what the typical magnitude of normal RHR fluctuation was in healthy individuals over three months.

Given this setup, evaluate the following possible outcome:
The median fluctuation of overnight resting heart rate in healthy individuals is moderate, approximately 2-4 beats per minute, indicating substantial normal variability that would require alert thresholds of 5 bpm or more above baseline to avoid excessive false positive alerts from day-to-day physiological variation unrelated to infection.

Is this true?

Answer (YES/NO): NO